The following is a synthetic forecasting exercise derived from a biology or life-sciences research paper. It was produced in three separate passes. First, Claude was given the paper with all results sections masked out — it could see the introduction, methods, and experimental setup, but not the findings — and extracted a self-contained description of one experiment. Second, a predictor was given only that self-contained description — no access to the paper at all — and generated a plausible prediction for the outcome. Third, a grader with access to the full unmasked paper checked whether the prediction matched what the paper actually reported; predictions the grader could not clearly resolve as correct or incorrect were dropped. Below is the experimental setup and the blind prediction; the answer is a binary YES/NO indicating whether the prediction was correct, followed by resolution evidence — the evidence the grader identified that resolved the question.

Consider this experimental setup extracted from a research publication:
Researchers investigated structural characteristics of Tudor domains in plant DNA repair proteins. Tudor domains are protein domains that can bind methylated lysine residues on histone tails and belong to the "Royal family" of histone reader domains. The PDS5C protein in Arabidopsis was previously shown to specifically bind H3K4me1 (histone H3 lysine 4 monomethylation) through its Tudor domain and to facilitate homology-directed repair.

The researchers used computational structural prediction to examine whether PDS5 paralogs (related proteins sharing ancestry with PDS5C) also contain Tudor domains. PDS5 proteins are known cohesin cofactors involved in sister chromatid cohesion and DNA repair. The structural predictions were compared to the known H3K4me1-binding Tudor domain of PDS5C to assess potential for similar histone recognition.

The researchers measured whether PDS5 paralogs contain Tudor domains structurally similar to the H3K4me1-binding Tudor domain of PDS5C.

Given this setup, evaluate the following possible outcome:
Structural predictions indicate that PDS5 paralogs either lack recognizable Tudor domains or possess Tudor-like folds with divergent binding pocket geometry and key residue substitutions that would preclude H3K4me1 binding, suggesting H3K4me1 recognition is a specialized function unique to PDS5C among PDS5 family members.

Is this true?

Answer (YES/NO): NO